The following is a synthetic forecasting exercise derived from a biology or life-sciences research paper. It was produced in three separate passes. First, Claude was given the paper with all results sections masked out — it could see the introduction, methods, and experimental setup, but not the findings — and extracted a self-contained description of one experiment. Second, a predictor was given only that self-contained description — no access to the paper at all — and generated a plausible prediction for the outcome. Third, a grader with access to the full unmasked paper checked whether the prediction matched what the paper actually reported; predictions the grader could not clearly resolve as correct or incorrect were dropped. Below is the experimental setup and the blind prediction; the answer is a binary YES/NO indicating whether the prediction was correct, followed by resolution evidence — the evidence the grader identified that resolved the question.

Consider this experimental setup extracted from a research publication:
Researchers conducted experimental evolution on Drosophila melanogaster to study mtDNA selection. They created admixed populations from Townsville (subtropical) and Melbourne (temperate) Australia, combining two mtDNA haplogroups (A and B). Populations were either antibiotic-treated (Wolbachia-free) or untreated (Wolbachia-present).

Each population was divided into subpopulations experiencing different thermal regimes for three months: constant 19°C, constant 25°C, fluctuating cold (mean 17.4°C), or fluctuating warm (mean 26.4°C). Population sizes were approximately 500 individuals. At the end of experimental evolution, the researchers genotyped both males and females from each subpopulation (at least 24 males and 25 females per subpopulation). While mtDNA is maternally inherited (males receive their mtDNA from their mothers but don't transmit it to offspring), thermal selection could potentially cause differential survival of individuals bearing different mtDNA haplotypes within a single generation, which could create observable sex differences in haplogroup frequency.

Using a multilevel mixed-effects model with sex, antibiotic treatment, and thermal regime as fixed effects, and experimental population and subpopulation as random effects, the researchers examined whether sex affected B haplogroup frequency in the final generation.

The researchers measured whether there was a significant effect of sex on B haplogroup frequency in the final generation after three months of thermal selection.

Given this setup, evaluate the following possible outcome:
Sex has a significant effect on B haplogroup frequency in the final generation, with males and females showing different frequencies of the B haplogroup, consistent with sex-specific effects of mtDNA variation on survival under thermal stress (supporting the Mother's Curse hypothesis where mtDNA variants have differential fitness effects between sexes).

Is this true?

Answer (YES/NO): YES